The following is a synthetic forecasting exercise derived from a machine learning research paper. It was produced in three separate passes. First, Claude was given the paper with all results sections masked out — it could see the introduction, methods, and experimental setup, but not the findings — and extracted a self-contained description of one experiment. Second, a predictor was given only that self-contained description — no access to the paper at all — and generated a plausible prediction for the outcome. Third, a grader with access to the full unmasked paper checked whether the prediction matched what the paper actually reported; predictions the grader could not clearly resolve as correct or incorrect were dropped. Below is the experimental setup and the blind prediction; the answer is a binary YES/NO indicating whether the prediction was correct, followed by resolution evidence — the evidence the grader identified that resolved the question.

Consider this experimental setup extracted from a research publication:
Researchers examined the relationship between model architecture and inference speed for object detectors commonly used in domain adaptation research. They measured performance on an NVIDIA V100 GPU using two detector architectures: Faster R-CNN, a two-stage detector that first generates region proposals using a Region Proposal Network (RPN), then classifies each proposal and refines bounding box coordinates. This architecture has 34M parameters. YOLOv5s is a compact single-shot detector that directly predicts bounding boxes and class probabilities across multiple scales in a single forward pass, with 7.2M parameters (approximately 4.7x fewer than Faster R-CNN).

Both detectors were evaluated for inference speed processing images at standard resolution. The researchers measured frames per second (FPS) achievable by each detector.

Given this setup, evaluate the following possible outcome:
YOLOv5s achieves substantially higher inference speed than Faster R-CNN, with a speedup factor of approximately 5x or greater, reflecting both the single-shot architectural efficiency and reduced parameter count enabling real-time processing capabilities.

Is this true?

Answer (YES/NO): YES